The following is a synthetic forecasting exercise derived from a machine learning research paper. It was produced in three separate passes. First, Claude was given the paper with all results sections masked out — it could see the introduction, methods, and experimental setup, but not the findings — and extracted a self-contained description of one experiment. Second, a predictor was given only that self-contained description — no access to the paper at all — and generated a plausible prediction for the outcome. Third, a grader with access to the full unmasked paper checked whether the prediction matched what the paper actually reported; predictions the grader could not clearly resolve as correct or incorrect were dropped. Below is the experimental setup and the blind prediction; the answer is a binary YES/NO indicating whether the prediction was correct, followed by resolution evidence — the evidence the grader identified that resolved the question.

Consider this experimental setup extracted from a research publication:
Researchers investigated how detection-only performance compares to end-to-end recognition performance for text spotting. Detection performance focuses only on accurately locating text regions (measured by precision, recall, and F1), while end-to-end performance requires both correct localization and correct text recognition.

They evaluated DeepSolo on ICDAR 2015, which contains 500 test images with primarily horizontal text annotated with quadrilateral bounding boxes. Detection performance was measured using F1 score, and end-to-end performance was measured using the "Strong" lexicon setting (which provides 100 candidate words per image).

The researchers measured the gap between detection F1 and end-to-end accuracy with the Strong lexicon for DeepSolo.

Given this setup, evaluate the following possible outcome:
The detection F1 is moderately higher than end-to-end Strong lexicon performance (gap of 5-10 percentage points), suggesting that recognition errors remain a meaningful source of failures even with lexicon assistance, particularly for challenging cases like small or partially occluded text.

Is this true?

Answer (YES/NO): NO